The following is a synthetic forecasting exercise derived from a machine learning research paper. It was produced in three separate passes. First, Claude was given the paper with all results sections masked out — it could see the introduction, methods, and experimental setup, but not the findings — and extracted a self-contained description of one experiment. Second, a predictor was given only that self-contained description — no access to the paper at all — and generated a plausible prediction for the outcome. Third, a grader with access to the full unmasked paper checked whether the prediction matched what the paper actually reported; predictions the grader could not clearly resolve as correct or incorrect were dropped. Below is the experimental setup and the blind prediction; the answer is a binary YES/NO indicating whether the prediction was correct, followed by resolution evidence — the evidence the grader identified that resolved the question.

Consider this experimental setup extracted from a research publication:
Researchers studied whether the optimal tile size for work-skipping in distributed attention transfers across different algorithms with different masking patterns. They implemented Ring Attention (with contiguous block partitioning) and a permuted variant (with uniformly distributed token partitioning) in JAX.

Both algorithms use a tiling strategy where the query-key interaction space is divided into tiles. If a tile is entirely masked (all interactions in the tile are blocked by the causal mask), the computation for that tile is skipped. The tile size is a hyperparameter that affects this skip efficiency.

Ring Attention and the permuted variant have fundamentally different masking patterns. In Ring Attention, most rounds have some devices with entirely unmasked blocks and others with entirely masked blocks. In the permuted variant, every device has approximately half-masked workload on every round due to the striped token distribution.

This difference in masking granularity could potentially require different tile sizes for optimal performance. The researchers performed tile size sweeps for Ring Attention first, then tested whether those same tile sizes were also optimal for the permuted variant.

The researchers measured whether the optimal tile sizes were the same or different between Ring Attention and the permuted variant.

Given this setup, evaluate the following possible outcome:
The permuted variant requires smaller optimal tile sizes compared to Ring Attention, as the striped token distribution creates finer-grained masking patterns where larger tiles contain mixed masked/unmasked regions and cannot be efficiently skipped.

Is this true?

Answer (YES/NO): NO